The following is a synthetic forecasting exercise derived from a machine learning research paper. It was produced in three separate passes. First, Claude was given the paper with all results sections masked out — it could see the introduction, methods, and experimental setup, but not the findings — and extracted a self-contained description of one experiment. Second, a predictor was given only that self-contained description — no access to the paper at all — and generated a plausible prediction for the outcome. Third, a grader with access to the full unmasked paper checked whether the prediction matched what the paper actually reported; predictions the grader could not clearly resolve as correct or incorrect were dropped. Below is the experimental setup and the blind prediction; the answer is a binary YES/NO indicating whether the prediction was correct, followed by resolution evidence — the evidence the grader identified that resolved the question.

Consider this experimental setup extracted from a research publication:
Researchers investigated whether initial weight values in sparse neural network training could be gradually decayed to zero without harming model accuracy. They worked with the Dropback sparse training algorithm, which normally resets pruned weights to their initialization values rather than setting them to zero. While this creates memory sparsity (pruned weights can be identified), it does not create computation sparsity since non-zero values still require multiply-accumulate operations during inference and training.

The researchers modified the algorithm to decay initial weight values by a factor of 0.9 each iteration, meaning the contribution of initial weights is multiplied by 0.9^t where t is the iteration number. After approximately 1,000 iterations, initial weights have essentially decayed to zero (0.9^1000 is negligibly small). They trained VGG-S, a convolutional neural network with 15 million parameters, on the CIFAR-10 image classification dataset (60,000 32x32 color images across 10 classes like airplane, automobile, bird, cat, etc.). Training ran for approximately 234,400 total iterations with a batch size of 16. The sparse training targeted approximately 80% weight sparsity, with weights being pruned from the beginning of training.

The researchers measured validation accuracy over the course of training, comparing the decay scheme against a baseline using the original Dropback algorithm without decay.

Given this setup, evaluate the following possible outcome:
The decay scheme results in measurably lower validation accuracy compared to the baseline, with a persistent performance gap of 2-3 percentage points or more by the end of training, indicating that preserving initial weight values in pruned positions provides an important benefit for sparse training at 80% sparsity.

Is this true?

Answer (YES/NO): NO